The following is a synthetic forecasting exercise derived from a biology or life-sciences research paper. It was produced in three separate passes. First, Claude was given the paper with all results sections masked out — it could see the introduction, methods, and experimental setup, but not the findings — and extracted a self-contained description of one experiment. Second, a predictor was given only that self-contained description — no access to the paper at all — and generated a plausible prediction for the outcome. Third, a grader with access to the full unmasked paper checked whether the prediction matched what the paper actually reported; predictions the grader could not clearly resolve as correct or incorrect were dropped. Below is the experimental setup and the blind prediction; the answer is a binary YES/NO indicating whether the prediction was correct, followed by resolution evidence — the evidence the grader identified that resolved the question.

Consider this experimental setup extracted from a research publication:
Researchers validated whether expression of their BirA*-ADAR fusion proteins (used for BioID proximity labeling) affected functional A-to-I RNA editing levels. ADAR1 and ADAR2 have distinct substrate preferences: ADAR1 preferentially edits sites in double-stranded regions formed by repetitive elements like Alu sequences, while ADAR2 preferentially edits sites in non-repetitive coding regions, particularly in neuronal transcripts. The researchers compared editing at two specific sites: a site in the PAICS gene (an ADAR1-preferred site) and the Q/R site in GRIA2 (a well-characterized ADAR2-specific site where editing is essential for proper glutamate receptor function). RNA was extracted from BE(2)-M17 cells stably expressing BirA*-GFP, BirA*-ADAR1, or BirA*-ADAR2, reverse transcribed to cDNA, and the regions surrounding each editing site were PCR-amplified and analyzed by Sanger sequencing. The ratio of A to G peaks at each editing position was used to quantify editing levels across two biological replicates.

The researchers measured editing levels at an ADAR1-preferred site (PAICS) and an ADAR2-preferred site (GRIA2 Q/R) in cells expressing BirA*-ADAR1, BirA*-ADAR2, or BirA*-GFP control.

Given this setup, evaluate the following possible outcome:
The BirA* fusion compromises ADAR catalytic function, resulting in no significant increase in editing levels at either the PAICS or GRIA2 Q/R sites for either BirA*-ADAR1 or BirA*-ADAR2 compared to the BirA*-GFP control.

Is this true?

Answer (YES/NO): NO